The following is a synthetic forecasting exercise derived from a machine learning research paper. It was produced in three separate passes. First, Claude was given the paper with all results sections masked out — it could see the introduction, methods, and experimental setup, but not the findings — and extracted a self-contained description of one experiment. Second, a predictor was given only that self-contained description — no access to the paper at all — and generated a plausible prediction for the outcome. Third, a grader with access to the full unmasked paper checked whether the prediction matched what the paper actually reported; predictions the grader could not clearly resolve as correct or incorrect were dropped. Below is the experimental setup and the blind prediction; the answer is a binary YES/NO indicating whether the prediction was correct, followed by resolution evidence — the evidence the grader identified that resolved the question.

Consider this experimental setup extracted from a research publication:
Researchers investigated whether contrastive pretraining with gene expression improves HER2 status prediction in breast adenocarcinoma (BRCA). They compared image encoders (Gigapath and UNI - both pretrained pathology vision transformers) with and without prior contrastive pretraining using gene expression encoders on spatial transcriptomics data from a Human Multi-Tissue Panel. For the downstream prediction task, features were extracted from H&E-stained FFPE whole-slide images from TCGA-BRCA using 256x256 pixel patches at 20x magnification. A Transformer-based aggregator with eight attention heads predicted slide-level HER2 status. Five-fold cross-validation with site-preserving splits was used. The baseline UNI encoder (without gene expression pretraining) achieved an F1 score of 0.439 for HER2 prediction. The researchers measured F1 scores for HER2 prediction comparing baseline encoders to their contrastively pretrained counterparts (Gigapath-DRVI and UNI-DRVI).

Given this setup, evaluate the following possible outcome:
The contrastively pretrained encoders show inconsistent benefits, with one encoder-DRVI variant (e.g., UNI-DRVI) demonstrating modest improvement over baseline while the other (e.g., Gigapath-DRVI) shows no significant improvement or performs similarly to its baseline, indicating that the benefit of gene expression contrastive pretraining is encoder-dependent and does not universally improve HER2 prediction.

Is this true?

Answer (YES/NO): NO